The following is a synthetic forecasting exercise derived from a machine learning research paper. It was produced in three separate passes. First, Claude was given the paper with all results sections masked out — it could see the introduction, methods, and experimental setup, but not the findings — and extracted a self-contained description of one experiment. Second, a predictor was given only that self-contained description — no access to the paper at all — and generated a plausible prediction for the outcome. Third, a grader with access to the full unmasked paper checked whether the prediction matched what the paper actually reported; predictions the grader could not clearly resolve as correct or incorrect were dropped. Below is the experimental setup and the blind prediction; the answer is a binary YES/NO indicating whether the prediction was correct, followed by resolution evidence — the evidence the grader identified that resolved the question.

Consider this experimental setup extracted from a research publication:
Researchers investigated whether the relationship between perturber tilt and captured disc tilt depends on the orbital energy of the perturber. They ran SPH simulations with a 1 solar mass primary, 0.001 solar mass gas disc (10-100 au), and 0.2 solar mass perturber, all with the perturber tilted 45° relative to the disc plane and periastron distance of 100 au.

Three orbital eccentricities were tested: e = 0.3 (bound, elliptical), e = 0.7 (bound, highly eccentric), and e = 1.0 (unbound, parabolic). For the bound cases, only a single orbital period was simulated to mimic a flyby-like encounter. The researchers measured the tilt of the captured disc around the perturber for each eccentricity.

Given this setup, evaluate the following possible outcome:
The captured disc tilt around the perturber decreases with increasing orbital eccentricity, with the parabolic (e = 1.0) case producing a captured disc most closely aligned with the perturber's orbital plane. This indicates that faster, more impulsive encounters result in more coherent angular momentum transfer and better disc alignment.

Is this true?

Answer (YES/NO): NO